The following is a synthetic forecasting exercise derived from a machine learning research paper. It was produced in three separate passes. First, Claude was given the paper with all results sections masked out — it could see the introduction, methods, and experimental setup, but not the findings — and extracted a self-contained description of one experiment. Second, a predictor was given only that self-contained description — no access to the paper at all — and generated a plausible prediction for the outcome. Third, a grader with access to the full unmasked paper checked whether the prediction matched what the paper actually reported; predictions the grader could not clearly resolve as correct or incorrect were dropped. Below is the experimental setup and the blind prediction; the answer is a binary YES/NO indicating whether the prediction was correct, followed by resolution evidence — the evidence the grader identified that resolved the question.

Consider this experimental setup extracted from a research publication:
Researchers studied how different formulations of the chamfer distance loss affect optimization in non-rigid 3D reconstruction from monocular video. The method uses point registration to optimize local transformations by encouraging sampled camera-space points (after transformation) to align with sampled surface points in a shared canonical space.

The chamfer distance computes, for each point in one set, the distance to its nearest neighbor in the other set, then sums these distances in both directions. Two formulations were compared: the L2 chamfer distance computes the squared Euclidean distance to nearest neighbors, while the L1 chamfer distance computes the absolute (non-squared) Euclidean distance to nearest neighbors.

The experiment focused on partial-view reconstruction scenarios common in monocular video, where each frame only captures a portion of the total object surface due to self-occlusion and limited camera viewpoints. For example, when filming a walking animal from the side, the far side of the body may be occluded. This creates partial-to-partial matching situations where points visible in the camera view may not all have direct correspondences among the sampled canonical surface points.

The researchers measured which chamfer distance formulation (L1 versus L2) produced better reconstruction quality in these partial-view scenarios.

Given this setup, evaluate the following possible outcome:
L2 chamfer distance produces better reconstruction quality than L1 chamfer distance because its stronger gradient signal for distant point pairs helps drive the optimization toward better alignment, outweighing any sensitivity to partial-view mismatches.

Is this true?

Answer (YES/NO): NO